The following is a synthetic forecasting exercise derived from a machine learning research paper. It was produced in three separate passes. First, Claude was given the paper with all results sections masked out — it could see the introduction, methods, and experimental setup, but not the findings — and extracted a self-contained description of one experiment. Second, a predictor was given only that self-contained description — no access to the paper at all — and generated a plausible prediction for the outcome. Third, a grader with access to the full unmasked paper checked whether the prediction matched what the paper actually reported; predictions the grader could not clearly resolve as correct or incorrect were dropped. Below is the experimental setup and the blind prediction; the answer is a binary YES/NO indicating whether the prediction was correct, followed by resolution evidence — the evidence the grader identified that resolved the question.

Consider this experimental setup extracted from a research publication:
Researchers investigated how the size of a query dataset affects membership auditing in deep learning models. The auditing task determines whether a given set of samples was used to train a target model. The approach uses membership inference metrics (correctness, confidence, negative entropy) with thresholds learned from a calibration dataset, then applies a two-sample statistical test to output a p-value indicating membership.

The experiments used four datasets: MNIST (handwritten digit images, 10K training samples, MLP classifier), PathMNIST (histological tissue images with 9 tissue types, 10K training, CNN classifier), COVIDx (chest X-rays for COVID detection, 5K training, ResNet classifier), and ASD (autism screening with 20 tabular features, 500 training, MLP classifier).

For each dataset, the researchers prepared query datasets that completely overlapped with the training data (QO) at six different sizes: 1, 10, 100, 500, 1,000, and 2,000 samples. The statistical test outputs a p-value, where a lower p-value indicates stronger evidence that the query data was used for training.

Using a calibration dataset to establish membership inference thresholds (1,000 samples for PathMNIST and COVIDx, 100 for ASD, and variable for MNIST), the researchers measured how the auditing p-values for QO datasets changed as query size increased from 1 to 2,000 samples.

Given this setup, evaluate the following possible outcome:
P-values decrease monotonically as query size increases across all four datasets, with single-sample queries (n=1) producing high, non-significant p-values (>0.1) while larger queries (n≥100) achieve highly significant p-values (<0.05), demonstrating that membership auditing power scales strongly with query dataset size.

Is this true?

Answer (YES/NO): NO